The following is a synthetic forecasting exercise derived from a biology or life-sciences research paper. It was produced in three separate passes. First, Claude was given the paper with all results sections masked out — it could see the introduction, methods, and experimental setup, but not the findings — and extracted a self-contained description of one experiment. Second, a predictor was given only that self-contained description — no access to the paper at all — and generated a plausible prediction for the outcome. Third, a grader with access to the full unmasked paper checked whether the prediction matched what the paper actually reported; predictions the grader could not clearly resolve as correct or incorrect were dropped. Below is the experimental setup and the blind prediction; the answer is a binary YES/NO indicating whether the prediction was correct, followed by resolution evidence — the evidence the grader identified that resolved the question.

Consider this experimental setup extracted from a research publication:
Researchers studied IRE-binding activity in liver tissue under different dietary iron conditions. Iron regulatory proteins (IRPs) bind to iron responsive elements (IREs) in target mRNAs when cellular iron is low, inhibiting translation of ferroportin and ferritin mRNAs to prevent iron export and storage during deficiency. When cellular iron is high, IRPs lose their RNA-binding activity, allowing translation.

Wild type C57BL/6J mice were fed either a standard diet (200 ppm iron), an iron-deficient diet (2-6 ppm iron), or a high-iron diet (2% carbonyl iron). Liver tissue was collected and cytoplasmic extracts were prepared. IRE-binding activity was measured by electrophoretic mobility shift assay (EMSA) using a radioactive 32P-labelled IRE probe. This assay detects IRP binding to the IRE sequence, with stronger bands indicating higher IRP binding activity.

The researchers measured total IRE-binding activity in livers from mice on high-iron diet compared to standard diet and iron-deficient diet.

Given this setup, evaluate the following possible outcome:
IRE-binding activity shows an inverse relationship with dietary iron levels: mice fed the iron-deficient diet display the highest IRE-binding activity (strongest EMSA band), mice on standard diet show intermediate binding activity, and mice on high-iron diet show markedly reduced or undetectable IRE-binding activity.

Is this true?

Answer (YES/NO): NO